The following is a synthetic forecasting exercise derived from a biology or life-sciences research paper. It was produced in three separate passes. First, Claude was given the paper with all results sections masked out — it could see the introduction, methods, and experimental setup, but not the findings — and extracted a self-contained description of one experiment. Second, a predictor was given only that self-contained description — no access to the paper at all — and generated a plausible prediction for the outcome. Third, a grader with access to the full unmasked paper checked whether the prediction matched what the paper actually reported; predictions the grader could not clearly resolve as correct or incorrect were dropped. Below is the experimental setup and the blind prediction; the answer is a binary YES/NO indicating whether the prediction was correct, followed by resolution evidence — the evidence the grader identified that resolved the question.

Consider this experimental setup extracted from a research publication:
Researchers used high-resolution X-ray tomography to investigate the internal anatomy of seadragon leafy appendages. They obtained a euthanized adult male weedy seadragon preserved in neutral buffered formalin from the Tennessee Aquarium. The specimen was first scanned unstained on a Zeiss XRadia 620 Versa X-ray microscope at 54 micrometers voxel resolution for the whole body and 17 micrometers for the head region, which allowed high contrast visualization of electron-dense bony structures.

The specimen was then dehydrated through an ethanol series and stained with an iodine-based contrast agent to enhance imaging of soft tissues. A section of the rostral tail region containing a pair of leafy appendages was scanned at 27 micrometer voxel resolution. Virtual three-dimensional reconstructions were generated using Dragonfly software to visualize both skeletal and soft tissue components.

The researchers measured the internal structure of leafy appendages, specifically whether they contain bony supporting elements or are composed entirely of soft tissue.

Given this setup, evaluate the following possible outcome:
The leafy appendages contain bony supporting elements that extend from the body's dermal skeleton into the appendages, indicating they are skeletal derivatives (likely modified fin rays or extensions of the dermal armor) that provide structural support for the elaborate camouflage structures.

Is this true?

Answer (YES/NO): YES